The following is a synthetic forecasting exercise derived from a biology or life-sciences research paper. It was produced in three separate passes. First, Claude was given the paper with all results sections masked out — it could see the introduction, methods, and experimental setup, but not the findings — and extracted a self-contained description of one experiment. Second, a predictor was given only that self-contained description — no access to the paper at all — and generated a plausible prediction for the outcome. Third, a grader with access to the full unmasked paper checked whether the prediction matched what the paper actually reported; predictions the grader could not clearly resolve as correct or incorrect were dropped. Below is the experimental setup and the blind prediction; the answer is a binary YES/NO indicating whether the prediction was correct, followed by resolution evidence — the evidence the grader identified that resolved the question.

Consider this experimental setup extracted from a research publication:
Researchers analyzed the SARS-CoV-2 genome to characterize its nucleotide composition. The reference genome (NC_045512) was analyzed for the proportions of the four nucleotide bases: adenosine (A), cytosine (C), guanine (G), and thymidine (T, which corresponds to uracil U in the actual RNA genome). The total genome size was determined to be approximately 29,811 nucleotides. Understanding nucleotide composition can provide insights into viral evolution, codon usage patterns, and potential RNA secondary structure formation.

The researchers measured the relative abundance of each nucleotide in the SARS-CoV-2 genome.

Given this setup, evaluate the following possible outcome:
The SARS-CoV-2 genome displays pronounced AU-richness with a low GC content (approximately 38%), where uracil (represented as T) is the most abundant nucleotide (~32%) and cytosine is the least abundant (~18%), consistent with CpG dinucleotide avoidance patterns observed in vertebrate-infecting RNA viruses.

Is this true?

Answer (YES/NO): YES